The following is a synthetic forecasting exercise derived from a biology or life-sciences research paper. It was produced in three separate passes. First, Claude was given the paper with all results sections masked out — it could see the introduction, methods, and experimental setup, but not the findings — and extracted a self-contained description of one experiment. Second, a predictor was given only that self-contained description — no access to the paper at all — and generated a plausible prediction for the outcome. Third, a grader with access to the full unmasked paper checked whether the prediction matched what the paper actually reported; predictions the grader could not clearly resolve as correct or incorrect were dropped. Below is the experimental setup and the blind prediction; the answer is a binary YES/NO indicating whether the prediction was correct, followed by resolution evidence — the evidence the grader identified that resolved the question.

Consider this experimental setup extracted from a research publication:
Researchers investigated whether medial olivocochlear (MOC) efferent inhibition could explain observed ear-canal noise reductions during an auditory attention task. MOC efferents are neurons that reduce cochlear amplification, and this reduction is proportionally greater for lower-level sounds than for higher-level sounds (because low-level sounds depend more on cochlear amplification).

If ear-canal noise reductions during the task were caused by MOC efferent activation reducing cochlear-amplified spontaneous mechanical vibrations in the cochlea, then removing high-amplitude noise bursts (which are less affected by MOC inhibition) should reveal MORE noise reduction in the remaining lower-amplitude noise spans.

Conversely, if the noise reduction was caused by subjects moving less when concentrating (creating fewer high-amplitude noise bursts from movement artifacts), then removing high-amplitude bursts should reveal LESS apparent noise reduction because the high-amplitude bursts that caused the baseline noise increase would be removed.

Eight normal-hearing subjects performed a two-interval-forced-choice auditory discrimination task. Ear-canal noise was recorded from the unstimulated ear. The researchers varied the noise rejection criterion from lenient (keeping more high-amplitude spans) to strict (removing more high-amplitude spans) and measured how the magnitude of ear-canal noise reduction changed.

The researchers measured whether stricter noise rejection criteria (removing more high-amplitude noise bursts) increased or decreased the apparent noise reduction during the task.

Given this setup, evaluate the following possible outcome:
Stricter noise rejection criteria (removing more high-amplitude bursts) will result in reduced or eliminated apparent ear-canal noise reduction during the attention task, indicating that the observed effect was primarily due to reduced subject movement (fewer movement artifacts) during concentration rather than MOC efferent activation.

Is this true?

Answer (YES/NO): YES